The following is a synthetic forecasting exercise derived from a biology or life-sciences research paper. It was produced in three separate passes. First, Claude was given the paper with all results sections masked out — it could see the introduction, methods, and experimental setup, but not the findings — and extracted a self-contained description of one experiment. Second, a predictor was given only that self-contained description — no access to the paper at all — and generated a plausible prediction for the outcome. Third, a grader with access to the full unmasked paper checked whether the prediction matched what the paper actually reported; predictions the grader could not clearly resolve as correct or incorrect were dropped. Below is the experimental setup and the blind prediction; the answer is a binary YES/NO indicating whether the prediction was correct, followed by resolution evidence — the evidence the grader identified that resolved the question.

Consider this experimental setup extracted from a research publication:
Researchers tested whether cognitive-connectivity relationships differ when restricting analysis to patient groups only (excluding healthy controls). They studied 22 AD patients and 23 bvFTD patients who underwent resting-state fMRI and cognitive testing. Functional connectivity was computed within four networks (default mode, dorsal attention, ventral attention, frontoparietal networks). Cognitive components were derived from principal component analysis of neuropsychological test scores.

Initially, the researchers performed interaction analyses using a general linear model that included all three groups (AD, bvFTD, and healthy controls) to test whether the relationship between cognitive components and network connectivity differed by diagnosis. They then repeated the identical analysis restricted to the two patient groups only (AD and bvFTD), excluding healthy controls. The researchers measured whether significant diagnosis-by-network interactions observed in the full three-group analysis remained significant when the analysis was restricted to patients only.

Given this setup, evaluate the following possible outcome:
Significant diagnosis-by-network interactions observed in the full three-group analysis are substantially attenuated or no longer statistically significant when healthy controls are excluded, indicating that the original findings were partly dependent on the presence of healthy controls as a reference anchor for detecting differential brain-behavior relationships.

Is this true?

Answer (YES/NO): NO